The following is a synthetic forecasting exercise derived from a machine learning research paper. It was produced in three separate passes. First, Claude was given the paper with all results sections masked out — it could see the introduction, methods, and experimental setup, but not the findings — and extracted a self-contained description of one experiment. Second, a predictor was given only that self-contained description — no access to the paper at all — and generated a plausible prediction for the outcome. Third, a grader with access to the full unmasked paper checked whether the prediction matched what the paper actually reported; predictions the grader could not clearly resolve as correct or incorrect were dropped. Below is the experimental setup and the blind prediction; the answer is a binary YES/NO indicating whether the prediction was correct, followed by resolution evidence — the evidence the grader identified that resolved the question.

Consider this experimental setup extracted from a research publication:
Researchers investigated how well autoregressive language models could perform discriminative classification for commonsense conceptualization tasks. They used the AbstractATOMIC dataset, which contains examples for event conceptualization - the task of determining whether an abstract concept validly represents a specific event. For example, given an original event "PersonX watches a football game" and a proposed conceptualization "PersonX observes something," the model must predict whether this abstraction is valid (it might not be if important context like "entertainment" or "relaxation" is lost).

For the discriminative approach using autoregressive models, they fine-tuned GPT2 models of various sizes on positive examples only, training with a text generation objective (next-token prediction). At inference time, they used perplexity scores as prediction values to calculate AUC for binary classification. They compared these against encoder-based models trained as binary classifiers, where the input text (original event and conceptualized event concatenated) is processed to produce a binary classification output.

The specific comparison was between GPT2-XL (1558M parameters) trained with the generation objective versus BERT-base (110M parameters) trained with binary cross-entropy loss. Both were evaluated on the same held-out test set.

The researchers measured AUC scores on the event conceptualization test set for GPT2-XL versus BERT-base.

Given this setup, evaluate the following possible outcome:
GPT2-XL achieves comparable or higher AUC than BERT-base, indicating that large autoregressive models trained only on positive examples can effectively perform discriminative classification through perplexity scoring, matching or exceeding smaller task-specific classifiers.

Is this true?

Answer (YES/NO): NO